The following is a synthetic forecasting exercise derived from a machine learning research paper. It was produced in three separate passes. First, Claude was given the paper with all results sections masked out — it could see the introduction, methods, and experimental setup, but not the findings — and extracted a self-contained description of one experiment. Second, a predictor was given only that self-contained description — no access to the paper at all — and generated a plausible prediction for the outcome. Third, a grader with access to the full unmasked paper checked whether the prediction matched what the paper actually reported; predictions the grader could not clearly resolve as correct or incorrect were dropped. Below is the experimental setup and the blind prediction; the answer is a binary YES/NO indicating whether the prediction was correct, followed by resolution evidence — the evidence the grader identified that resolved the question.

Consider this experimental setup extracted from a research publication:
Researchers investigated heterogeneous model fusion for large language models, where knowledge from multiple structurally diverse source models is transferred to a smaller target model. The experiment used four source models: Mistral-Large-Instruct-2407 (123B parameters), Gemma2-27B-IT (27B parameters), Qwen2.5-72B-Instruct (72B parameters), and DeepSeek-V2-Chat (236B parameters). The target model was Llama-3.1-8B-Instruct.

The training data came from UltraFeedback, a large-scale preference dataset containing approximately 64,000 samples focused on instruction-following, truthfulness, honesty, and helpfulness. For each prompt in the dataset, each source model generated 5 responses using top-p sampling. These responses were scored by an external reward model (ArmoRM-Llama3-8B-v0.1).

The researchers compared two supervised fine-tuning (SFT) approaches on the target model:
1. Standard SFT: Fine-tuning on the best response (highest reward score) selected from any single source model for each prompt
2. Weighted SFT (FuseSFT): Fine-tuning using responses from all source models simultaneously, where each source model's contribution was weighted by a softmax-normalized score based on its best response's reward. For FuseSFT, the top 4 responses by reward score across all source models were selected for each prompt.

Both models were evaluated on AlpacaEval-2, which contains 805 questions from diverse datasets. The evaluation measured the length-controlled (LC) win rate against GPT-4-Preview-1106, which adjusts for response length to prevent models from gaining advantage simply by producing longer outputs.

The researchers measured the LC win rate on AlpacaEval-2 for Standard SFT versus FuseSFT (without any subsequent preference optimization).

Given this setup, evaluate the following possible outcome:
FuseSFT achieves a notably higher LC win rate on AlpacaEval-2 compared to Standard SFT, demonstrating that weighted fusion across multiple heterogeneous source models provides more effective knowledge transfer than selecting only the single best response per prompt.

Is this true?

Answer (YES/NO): NO